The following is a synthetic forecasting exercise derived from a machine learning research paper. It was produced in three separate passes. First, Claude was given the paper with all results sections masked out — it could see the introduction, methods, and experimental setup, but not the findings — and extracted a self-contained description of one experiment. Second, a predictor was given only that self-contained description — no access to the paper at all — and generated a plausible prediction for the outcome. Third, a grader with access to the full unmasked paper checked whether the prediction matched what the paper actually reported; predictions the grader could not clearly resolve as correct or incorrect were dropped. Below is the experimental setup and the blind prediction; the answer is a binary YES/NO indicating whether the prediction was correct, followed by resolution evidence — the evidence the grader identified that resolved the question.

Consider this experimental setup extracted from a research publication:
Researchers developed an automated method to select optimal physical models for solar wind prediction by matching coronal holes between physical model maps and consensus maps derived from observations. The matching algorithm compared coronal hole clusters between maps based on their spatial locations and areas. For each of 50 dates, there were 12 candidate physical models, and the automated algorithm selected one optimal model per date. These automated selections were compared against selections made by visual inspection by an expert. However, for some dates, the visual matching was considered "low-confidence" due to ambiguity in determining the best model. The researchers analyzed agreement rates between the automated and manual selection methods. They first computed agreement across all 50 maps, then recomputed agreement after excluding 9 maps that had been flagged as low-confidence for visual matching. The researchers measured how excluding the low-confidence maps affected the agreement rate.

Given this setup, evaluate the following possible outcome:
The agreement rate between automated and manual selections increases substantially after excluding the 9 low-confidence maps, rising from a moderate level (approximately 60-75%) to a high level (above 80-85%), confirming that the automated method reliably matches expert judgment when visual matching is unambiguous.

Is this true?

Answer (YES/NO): NO